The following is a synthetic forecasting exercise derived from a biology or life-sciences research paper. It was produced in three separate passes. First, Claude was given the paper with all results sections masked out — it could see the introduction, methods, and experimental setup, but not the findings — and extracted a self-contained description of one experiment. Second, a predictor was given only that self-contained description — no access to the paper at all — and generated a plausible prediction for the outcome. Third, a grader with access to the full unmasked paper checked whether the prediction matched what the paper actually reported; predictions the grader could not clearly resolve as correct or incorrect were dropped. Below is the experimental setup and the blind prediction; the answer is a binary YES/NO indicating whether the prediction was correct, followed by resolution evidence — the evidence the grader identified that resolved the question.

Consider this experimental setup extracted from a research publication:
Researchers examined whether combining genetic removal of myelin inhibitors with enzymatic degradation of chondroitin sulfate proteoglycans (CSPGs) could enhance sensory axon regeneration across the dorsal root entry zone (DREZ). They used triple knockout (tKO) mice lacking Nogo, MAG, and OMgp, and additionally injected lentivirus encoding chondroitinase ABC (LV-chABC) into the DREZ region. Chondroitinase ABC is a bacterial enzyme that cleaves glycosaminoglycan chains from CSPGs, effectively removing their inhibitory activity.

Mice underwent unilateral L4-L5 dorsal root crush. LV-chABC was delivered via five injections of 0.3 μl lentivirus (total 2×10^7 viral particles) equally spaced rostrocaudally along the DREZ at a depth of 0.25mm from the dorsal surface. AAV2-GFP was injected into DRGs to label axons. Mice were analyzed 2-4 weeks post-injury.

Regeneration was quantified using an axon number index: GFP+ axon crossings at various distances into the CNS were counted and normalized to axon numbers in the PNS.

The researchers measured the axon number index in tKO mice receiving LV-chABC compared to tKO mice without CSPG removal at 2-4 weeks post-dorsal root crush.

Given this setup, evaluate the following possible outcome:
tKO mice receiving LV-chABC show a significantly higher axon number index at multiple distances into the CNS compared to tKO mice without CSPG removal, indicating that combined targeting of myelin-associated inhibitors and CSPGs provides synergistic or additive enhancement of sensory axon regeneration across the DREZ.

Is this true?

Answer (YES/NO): NO